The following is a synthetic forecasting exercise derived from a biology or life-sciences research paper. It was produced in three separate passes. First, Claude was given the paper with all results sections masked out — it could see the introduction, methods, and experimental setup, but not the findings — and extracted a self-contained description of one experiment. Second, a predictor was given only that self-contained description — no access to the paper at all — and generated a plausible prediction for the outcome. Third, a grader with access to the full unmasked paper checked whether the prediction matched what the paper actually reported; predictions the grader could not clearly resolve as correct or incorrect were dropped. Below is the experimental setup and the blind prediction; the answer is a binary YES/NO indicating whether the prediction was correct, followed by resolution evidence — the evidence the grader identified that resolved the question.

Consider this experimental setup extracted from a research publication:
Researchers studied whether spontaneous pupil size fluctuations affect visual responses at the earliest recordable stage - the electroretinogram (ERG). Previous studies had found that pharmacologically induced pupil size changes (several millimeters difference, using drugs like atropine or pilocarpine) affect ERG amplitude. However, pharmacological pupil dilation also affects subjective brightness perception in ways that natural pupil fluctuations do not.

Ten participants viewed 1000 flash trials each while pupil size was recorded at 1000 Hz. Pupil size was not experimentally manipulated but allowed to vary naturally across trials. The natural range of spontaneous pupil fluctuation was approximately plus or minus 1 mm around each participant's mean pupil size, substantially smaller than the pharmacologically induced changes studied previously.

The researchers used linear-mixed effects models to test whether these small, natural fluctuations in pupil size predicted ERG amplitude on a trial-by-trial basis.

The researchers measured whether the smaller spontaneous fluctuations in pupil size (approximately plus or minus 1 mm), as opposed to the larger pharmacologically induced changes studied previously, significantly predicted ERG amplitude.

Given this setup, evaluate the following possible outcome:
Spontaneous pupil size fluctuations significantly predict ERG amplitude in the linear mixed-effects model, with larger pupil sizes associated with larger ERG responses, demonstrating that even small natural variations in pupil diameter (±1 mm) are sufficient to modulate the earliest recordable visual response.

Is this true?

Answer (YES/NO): NO